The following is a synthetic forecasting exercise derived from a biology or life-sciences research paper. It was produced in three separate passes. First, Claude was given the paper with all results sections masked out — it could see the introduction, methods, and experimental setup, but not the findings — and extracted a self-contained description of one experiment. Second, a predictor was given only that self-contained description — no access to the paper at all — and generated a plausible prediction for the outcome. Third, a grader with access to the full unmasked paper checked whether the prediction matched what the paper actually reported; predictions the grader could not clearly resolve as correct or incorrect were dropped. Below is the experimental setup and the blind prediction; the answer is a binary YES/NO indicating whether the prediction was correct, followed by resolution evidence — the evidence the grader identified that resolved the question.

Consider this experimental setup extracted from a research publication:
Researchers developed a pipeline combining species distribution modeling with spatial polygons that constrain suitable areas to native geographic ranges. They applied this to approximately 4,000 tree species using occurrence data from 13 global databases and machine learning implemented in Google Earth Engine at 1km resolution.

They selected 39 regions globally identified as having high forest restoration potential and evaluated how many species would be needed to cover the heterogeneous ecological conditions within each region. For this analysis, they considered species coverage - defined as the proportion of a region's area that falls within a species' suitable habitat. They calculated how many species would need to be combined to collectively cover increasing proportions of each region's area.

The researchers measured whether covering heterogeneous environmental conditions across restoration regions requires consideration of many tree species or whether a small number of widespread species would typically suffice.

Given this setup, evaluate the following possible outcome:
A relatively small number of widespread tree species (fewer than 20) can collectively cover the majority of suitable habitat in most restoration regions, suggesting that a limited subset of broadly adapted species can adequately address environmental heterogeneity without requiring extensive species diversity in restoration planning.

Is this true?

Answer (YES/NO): NO